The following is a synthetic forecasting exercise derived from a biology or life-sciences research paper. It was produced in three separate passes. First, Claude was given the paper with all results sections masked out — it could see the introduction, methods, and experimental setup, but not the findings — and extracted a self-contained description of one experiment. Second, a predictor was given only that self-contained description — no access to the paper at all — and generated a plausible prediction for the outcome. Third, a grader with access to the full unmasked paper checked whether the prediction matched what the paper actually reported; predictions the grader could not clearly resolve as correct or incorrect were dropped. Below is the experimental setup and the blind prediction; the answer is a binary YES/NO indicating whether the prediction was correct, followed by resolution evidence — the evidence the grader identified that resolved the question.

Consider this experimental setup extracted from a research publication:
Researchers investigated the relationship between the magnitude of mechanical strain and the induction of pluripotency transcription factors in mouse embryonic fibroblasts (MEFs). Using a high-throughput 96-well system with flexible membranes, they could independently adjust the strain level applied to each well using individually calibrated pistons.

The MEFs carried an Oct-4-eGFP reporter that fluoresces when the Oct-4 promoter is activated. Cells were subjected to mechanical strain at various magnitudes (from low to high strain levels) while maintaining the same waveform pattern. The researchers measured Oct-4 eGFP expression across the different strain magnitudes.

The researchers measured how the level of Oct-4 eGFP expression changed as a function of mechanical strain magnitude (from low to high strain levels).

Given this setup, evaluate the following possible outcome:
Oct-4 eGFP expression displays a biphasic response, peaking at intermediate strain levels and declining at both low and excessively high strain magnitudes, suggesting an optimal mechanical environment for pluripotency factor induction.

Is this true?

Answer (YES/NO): NO